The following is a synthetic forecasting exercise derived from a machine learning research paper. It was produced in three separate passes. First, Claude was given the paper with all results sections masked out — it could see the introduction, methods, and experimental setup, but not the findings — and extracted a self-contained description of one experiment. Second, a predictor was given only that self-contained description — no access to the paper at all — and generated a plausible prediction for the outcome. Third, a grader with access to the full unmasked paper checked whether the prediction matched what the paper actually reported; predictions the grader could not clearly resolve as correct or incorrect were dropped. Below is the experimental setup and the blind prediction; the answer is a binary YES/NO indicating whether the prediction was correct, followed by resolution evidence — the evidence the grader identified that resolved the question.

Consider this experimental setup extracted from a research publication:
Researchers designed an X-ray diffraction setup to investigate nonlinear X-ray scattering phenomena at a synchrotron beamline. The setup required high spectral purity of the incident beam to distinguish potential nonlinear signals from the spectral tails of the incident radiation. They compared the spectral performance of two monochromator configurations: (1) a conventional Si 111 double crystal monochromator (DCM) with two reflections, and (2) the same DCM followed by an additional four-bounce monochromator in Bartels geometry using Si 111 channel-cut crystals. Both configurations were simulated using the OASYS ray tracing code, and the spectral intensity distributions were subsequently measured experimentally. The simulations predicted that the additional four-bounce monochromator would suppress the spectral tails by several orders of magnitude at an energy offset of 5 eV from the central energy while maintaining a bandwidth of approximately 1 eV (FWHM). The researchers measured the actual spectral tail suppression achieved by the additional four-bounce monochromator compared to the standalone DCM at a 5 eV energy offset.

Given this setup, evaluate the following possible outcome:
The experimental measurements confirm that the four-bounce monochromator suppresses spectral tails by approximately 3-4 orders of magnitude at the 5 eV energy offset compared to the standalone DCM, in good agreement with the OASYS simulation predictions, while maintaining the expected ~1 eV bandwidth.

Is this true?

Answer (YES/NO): NO